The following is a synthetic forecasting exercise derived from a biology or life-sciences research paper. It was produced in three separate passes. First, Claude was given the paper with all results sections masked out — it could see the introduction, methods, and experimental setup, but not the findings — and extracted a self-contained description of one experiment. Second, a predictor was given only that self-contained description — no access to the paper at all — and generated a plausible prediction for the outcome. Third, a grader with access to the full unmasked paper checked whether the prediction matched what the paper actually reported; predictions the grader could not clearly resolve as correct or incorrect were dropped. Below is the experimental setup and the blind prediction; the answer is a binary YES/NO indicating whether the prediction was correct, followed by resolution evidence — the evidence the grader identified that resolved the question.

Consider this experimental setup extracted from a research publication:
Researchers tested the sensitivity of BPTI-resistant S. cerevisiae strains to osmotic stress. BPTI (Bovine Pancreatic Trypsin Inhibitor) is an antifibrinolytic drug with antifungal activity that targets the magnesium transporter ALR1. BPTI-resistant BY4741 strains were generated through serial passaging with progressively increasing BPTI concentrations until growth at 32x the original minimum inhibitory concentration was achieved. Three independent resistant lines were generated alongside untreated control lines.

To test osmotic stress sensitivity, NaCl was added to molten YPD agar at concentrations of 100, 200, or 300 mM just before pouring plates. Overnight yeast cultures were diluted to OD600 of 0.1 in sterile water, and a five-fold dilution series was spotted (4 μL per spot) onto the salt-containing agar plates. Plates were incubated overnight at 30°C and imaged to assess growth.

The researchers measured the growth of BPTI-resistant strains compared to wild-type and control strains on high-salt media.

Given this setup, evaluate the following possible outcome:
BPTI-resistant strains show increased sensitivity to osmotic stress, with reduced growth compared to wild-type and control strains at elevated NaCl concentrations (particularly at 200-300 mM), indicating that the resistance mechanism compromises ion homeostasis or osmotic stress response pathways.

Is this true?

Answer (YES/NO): NO